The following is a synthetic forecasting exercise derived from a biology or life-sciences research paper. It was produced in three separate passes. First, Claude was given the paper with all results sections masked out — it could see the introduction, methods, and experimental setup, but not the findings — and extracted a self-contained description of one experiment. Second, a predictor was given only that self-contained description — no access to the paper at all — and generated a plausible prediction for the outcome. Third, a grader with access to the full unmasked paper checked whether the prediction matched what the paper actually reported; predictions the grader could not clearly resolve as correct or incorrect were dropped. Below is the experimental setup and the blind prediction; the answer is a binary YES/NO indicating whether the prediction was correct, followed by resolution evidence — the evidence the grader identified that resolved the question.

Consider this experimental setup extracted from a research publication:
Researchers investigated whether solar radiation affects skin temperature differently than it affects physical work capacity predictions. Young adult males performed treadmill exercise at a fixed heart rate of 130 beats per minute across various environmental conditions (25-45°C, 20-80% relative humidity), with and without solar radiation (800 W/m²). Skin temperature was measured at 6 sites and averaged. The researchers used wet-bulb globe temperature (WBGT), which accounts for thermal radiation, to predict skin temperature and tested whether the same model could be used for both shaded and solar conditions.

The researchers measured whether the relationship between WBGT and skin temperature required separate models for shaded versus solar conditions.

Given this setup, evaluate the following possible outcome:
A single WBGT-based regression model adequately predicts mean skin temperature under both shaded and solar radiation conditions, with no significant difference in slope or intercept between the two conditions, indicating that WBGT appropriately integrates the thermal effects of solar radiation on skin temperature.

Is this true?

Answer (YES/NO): YES